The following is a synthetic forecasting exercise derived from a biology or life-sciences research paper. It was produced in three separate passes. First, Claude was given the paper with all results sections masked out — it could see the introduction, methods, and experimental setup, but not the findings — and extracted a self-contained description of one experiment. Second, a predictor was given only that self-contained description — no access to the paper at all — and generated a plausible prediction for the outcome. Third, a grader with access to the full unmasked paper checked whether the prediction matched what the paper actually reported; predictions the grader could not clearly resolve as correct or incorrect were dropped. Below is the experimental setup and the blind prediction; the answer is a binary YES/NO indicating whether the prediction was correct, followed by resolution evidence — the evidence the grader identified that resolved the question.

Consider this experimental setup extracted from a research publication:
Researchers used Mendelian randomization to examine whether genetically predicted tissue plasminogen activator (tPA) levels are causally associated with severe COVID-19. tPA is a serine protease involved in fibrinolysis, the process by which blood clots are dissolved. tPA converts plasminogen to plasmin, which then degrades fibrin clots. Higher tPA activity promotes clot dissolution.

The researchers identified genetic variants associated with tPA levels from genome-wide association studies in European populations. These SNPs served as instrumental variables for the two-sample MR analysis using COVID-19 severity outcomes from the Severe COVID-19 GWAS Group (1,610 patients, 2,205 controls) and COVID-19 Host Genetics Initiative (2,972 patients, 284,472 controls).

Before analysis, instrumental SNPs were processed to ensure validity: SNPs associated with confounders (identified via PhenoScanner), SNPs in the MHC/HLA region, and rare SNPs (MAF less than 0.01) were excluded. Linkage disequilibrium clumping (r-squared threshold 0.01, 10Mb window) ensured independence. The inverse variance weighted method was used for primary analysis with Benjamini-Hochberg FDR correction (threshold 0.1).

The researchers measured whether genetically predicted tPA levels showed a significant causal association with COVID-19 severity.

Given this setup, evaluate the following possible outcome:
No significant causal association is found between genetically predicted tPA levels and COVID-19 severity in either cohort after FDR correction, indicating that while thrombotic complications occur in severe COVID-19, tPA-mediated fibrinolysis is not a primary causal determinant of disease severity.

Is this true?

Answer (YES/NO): YES